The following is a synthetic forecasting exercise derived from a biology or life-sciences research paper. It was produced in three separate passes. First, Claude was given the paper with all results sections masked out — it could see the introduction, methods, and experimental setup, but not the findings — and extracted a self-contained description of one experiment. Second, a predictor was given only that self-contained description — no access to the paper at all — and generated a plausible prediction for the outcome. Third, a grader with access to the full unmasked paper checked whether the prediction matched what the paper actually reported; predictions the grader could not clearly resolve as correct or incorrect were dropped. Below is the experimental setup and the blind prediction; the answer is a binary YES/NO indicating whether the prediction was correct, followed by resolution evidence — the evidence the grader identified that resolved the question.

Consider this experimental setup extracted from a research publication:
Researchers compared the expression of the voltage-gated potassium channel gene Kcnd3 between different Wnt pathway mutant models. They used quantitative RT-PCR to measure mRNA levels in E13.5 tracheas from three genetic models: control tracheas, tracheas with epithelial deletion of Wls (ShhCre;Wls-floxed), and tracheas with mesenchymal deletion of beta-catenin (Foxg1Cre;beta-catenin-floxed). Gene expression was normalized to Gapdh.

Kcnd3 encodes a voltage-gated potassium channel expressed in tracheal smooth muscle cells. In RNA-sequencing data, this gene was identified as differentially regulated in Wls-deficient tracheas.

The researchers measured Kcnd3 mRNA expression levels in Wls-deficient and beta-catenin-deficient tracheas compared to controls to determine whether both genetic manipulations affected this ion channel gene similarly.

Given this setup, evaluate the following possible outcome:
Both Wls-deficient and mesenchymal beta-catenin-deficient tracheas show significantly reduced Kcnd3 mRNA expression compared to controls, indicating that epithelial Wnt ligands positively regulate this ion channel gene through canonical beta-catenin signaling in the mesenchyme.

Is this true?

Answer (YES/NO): NO